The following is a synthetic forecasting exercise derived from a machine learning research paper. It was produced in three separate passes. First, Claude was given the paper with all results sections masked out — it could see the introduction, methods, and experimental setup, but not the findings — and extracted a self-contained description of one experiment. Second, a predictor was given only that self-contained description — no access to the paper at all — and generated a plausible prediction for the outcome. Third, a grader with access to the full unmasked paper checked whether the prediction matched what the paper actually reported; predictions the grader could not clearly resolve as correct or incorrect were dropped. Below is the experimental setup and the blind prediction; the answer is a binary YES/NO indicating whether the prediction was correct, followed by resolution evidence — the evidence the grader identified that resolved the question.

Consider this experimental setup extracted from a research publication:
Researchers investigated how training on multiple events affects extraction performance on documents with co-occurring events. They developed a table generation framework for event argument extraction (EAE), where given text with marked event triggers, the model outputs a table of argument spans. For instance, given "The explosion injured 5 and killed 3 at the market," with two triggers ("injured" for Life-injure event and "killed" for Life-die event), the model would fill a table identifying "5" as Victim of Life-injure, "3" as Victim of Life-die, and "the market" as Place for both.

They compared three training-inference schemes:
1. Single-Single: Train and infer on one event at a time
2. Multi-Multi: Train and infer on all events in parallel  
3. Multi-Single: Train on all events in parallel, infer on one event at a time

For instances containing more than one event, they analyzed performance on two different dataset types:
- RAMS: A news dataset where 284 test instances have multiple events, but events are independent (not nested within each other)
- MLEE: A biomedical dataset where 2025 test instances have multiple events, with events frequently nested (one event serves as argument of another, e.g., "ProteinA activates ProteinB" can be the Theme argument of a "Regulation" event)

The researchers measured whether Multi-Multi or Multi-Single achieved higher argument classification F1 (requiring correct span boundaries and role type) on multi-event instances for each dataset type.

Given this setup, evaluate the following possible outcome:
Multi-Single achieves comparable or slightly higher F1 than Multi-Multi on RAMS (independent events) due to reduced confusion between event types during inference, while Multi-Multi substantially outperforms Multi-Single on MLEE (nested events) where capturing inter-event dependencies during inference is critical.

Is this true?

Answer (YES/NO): YES